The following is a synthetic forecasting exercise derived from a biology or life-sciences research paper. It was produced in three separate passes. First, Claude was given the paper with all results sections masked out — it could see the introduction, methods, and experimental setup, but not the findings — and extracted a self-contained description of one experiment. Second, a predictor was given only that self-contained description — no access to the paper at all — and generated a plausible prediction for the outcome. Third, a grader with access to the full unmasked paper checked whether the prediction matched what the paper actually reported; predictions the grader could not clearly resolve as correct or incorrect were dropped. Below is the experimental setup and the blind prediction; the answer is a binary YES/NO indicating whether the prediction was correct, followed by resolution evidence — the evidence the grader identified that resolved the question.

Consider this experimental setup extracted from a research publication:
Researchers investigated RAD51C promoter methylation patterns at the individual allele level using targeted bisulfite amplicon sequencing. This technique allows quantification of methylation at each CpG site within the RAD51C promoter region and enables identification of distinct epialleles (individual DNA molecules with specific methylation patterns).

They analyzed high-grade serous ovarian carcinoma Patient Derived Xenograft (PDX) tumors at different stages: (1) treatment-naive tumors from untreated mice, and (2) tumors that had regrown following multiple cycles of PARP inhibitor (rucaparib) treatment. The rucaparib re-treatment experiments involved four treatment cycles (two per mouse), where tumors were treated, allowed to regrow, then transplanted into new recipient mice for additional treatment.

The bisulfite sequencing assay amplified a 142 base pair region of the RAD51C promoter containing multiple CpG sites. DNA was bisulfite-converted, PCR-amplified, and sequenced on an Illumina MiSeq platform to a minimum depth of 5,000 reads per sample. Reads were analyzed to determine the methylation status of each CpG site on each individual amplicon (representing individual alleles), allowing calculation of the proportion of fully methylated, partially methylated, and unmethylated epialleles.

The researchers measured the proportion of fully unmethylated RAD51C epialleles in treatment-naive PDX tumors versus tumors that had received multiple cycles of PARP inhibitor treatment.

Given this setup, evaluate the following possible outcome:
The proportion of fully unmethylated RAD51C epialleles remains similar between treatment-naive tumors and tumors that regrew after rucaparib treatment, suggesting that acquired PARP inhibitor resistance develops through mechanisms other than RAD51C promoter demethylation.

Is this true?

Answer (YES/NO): NO